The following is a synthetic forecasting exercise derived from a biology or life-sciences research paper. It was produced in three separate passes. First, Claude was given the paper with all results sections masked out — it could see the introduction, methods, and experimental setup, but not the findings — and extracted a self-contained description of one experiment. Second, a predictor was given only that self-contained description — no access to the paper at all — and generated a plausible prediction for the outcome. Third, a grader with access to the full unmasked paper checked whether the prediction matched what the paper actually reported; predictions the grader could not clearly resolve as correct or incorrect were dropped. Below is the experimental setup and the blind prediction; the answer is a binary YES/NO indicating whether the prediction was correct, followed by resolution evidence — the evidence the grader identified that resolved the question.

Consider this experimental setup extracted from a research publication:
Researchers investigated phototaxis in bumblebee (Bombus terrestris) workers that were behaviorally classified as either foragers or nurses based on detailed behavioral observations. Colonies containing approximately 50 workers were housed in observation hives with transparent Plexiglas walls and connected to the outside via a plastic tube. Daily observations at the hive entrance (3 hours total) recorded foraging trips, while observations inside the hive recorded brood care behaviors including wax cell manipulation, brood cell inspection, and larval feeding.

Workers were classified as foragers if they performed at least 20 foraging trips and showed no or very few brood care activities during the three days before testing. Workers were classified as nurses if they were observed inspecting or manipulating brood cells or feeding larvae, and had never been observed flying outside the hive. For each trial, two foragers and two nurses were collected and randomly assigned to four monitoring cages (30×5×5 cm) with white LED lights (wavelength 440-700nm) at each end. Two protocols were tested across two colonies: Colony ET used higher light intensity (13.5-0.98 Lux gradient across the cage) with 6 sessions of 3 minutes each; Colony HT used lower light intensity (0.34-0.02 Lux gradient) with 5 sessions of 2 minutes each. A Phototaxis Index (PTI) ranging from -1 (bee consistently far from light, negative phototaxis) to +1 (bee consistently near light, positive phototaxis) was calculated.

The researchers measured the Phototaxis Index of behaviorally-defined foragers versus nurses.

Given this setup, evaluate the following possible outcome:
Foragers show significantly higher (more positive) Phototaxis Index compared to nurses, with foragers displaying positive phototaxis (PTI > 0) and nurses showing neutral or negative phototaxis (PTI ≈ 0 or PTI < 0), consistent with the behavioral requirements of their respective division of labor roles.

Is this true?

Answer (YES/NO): NO